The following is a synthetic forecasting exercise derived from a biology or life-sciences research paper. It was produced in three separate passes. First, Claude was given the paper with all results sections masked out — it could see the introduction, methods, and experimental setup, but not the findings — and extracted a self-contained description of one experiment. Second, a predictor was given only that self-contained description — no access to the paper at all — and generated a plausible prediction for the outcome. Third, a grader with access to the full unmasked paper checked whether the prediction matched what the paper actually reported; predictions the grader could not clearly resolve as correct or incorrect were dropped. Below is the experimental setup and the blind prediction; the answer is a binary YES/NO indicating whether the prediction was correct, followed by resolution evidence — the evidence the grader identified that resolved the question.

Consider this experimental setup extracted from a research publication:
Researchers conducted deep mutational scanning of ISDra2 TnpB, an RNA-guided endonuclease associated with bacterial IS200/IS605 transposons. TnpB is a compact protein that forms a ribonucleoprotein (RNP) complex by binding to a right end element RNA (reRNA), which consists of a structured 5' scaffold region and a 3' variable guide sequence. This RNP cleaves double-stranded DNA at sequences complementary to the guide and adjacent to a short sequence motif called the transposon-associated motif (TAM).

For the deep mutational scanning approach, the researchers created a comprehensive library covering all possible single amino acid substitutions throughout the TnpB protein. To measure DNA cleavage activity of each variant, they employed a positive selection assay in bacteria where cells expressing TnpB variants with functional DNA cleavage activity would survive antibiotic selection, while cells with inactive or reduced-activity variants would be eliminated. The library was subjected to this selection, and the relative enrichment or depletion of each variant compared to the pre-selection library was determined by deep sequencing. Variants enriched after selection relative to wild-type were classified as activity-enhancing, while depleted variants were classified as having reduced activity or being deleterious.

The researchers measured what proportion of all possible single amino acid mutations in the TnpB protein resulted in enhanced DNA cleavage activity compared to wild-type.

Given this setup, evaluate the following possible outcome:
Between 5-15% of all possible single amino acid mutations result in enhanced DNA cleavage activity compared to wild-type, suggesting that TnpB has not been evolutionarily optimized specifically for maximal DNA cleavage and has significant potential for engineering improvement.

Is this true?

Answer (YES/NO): NO